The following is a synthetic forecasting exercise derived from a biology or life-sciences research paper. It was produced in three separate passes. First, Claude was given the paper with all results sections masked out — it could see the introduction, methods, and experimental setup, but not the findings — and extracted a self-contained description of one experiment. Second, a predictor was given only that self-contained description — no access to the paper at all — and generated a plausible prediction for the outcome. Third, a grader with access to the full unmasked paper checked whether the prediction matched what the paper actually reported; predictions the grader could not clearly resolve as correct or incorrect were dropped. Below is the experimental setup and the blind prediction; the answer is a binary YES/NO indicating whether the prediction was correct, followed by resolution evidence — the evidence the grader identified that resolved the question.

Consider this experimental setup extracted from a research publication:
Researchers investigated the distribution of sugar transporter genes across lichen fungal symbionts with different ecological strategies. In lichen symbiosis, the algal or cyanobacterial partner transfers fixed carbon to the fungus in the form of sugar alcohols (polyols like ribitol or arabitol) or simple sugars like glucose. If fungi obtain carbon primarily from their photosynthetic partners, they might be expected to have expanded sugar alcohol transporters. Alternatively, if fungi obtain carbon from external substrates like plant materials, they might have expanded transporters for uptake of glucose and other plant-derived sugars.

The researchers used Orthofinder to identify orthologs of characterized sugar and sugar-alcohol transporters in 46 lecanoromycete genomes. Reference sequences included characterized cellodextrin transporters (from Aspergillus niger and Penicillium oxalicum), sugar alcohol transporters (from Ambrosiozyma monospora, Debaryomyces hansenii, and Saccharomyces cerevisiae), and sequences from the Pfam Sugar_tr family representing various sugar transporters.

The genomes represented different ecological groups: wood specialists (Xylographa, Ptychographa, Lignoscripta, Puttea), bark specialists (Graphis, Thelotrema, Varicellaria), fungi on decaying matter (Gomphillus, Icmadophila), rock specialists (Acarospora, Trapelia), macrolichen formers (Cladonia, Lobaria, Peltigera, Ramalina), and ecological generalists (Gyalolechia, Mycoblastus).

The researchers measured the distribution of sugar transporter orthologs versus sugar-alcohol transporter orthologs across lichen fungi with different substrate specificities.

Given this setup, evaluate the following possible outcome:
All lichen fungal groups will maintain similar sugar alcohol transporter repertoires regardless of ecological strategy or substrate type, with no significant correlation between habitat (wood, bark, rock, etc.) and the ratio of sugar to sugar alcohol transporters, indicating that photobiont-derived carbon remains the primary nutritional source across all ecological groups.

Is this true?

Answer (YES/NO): NO